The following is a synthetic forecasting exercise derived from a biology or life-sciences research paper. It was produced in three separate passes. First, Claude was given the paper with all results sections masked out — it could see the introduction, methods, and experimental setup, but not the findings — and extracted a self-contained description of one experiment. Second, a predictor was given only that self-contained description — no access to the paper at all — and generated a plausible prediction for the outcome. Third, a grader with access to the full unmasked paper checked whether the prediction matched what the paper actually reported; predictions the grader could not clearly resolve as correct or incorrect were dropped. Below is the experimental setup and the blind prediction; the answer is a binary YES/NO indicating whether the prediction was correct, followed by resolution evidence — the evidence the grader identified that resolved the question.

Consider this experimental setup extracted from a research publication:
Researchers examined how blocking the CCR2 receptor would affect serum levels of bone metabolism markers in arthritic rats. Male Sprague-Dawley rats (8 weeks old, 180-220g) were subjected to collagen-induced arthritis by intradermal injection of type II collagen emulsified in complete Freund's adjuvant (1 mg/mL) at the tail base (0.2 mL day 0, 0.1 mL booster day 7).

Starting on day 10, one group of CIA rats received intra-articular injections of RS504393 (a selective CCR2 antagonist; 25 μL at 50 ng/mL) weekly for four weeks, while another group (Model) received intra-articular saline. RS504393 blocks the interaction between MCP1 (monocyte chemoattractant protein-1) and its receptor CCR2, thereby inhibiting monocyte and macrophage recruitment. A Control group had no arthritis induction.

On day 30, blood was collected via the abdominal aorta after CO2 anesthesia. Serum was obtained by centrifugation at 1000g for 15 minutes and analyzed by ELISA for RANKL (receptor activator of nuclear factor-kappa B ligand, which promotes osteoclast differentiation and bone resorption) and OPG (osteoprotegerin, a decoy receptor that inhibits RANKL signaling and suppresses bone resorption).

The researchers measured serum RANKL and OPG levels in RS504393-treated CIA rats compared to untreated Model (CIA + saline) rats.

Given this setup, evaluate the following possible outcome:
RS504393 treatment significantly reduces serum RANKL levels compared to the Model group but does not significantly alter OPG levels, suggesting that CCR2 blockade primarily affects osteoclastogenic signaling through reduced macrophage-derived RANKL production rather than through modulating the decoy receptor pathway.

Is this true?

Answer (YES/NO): NO